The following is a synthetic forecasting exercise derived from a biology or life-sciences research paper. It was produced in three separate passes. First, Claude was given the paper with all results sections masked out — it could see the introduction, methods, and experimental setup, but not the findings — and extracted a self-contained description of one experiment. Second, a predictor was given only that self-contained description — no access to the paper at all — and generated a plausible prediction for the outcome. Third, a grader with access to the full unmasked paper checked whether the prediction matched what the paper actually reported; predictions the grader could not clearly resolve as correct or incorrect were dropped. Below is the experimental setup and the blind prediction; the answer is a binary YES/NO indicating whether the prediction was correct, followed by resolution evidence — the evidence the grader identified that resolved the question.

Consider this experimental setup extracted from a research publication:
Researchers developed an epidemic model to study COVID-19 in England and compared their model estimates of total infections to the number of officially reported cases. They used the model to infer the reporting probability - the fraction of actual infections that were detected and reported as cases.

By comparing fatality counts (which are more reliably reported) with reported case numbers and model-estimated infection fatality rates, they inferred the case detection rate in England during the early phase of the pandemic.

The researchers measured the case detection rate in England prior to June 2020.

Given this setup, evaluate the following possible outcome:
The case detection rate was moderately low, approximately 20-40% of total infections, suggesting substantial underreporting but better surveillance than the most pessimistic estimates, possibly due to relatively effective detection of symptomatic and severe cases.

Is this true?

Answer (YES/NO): NO